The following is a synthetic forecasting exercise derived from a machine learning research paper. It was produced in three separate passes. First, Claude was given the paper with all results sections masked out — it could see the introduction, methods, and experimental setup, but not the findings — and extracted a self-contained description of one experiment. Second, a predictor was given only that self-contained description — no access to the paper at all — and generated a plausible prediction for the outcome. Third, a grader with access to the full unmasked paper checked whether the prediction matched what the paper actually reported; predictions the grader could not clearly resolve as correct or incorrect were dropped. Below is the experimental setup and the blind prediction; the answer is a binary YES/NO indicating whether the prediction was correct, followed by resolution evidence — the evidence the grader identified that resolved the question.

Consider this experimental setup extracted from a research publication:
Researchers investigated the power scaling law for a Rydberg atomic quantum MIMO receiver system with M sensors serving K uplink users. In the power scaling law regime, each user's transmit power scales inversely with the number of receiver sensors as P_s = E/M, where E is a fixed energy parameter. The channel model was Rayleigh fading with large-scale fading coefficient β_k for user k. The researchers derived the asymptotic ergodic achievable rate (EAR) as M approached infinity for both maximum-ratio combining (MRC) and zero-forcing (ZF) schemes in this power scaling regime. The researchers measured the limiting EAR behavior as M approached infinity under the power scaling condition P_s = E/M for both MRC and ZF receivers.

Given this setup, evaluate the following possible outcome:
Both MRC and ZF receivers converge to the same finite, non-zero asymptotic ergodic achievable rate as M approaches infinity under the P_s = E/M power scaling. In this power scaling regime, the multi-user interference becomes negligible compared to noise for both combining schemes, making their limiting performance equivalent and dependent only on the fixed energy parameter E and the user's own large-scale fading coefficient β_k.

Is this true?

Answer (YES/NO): YES